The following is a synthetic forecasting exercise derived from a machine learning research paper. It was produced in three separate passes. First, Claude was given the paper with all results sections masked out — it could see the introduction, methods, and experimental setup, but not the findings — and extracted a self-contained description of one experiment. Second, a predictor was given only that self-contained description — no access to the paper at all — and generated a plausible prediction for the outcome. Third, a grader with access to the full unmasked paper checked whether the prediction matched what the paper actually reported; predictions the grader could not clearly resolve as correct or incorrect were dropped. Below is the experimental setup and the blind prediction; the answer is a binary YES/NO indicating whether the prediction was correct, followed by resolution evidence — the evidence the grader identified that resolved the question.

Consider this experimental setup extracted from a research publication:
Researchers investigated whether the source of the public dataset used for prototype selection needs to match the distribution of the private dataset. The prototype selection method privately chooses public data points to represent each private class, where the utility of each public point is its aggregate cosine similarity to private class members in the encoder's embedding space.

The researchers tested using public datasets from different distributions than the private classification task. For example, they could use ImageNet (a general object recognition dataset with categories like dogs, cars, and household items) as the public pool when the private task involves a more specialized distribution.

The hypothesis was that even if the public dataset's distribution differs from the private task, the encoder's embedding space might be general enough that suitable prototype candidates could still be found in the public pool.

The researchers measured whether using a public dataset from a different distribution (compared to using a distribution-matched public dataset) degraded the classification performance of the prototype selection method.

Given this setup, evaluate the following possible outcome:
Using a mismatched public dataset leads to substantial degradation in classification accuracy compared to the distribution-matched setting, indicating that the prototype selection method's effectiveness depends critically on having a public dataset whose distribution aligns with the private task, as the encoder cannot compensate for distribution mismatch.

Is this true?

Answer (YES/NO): NO